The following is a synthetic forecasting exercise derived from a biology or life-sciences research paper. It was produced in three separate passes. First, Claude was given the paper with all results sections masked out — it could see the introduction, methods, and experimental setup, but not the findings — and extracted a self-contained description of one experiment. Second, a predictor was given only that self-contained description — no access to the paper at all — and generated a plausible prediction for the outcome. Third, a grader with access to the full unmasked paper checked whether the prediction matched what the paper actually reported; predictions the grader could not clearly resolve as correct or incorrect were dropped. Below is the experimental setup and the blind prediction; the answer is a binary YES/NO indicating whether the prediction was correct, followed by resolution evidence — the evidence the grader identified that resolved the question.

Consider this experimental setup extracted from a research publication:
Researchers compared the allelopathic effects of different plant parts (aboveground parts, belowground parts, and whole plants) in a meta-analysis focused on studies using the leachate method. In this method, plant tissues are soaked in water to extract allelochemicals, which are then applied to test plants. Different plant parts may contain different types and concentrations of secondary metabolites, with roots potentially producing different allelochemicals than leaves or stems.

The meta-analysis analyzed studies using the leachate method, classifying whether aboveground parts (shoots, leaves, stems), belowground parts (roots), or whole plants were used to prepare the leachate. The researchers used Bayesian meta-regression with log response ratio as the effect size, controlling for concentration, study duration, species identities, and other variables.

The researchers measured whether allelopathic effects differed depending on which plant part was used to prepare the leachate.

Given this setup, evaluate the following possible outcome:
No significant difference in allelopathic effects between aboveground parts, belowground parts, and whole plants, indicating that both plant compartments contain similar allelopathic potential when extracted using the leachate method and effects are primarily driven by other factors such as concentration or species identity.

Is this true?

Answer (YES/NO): NO